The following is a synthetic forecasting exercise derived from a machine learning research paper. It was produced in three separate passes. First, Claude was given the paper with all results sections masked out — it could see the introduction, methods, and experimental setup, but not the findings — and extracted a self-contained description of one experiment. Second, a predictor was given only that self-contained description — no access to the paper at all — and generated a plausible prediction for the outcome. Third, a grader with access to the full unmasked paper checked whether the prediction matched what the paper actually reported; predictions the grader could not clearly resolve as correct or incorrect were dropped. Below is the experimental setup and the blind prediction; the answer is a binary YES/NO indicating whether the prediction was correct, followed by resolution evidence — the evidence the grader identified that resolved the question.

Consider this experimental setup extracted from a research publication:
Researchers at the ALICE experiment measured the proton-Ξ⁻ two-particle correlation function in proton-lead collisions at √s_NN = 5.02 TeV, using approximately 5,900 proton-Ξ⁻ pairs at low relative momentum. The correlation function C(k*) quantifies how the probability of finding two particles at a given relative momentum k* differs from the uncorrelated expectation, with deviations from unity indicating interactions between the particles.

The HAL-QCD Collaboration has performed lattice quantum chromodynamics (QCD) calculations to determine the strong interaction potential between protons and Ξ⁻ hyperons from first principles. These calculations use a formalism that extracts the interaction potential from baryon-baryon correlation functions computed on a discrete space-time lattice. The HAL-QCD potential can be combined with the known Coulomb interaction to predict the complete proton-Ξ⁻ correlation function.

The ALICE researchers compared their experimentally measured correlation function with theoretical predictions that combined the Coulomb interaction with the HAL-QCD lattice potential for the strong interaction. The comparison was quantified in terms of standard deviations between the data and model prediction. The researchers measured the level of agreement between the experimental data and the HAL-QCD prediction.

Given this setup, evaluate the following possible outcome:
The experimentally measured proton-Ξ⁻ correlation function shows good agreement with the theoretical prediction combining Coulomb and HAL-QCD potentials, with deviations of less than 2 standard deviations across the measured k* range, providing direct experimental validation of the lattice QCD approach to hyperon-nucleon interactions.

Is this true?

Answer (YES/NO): NO